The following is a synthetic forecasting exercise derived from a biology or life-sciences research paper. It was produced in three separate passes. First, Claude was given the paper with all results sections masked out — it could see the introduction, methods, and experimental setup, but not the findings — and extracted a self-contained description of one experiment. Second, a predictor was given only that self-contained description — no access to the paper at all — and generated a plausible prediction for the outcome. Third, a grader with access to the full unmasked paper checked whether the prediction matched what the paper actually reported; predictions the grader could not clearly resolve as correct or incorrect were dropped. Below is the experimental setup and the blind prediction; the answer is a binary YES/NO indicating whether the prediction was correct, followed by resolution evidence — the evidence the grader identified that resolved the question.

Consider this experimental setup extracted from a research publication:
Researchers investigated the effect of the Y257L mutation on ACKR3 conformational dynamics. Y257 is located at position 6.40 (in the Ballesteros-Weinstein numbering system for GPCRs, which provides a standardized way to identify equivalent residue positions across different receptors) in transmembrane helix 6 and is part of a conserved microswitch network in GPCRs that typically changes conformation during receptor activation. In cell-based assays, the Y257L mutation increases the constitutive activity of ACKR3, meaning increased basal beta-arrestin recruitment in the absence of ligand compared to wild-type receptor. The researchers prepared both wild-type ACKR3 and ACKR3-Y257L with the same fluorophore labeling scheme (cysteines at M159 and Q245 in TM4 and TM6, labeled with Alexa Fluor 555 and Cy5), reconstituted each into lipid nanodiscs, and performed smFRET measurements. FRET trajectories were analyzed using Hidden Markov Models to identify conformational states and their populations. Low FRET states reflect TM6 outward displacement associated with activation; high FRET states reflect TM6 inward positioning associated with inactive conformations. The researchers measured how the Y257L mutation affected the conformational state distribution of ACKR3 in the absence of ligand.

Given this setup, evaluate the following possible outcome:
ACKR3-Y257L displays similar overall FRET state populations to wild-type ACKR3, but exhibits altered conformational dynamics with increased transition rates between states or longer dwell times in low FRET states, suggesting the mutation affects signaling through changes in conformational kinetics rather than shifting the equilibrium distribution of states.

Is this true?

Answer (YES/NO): NO